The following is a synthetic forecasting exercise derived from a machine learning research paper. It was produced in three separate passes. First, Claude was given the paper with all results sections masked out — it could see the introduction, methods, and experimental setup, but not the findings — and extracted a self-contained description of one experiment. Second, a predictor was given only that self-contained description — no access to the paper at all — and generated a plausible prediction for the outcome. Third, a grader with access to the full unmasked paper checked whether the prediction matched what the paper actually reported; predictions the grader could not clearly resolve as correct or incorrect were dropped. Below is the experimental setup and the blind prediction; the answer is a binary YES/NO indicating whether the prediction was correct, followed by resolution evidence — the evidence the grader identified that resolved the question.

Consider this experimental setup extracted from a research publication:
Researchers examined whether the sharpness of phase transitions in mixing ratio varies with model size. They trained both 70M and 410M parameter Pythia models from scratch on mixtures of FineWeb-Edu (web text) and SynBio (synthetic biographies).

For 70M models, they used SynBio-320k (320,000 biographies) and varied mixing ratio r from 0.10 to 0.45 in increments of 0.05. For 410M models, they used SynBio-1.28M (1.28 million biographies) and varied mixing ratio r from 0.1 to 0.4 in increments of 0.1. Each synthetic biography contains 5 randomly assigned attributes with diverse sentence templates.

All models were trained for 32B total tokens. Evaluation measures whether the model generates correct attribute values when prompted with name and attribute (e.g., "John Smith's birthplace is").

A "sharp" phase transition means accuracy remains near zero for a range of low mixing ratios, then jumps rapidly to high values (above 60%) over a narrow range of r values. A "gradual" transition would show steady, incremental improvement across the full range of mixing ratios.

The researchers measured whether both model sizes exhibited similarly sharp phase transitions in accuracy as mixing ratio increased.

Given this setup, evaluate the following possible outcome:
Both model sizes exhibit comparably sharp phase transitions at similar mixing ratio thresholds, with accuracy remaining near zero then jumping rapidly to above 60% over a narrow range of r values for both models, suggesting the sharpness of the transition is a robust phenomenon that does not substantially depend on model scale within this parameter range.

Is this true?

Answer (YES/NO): NO